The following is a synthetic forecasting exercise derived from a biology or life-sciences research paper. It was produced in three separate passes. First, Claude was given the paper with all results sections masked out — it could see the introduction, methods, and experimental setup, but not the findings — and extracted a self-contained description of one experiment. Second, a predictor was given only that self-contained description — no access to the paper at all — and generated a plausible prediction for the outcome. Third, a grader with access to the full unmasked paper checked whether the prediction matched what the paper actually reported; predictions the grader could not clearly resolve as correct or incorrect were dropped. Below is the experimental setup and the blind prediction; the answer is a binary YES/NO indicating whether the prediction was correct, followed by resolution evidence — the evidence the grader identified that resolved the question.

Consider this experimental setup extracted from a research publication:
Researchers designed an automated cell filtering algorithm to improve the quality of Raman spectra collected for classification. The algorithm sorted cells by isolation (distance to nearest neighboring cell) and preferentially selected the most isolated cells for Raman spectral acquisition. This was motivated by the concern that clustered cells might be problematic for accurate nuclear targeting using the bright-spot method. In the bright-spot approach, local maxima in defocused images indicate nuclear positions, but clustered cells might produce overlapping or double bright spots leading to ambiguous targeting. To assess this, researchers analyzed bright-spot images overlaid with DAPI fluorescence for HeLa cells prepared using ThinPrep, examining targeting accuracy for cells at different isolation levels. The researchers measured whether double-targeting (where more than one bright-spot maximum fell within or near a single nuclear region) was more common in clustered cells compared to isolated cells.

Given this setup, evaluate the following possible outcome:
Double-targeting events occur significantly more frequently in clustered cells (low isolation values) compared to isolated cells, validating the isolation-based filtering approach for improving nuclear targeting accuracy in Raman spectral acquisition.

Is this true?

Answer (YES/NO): YES